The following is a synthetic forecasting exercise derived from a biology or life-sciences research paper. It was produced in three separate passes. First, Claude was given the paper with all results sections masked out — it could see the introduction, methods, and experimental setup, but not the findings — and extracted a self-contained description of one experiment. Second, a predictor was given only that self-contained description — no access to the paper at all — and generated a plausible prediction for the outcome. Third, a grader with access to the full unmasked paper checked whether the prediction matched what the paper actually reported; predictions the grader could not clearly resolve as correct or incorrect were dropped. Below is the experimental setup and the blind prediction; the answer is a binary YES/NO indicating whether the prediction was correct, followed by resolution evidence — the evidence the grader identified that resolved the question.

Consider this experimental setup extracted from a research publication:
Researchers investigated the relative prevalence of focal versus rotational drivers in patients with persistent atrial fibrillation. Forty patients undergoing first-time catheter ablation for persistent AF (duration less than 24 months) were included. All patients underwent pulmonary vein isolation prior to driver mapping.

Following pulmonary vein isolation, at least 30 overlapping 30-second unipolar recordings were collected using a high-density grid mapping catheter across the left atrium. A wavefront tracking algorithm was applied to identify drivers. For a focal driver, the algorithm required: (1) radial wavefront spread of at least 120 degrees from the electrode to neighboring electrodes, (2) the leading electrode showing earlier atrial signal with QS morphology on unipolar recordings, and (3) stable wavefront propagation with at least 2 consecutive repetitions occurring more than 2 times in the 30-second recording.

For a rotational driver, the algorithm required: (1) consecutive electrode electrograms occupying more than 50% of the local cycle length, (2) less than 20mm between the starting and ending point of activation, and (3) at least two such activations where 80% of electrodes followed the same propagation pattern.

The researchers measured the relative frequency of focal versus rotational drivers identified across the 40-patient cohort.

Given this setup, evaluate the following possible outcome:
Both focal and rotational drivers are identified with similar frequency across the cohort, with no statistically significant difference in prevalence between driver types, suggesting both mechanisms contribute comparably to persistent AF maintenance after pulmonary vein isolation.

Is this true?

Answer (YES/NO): NO